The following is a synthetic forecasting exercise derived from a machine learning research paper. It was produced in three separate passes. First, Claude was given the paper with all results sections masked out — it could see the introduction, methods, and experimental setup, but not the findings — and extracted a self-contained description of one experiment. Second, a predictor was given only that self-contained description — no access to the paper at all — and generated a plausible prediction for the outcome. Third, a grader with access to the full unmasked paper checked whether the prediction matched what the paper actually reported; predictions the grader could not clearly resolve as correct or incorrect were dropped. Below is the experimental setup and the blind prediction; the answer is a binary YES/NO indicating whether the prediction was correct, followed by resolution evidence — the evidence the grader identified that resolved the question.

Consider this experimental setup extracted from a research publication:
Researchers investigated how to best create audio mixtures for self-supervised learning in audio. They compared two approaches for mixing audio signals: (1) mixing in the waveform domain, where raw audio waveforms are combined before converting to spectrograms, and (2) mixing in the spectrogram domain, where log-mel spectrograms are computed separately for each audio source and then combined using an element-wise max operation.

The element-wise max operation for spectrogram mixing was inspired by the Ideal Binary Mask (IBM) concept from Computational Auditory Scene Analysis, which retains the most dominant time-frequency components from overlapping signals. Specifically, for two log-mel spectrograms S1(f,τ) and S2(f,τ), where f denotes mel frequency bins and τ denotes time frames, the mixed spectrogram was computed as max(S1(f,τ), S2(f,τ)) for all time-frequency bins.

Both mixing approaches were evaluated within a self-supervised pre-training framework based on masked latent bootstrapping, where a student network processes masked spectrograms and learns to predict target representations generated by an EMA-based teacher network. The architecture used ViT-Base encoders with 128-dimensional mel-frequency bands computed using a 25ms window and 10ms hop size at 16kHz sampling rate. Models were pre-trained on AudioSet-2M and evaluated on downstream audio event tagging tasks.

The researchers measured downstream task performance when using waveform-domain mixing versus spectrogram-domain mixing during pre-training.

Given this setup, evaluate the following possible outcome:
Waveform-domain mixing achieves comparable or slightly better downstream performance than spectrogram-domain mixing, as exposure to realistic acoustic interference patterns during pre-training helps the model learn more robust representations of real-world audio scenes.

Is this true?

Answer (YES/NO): NO